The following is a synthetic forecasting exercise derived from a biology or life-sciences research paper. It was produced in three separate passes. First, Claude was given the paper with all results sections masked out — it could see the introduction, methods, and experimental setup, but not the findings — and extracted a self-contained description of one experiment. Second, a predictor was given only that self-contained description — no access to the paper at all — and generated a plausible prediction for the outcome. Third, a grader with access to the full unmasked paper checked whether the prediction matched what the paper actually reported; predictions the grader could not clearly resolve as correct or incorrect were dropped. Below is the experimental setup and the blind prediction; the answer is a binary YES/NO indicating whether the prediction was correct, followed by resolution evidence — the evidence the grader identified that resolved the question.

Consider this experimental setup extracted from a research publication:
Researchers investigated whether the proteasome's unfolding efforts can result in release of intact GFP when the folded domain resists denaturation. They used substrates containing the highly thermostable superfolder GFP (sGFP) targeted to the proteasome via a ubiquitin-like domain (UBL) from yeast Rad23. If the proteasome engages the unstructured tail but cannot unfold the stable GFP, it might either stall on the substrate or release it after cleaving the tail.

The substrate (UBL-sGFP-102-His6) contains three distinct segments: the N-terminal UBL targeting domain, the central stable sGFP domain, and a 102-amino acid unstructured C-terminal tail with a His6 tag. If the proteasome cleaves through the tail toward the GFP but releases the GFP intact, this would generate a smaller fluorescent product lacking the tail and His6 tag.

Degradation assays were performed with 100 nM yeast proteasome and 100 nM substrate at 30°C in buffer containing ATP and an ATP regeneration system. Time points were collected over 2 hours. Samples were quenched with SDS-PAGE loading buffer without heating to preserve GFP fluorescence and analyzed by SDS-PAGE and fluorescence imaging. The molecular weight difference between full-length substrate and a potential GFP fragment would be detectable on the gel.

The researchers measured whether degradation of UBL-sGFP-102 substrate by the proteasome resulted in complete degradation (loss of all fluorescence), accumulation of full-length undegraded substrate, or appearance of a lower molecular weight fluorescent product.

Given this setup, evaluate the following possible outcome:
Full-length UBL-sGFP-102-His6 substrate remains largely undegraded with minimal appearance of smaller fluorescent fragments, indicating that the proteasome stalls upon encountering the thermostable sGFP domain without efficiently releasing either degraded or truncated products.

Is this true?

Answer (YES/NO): NO